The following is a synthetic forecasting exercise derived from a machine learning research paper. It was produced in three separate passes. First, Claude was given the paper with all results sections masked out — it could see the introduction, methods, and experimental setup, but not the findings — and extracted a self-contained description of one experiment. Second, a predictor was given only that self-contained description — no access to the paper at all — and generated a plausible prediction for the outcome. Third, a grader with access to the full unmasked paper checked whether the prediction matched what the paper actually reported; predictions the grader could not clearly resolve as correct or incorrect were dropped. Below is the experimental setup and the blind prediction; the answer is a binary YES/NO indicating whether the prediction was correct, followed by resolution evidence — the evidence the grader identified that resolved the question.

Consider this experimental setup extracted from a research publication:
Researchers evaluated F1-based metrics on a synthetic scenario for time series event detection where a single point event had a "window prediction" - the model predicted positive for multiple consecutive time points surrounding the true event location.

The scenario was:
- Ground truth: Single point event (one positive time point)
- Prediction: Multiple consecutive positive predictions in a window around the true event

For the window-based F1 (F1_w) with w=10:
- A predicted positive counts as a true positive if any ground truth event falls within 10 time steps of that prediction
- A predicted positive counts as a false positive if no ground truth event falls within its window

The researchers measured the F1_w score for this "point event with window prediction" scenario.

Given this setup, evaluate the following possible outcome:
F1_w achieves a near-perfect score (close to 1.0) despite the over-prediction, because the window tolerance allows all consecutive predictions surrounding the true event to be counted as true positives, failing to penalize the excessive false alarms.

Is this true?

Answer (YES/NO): NO